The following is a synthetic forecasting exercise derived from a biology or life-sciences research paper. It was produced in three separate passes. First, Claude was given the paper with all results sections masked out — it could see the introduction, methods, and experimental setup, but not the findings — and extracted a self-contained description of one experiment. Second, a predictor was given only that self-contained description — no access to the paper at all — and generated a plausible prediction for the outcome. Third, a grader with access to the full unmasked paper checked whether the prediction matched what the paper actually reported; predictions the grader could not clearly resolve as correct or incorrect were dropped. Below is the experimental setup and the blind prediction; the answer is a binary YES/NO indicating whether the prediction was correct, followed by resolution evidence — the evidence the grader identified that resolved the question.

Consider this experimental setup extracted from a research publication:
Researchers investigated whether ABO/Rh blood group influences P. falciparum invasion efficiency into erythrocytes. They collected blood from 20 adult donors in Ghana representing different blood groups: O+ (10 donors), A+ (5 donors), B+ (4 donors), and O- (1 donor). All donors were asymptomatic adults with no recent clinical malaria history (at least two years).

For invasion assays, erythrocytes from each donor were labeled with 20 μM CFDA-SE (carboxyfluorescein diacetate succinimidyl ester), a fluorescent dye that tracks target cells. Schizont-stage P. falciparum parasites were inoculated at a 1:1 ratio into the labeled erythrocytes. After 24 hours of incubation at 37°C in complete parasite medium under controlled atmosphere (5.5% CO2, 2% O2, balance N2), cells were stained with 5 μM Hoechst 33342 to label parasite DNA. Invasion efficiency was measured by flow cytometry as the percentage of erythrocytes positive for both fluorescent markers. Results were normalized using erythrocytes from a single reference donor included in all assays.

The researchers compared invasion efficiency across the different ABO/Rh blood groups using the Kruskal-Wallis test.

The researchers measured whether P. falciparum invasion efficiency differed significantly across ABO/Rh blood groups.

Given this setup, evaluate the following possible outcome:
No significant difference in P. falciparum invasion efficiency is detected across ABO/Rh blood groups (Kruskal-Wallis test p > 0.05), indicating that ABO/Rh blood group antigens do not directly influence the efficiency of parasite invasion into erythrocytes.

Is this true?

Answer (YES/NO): NO